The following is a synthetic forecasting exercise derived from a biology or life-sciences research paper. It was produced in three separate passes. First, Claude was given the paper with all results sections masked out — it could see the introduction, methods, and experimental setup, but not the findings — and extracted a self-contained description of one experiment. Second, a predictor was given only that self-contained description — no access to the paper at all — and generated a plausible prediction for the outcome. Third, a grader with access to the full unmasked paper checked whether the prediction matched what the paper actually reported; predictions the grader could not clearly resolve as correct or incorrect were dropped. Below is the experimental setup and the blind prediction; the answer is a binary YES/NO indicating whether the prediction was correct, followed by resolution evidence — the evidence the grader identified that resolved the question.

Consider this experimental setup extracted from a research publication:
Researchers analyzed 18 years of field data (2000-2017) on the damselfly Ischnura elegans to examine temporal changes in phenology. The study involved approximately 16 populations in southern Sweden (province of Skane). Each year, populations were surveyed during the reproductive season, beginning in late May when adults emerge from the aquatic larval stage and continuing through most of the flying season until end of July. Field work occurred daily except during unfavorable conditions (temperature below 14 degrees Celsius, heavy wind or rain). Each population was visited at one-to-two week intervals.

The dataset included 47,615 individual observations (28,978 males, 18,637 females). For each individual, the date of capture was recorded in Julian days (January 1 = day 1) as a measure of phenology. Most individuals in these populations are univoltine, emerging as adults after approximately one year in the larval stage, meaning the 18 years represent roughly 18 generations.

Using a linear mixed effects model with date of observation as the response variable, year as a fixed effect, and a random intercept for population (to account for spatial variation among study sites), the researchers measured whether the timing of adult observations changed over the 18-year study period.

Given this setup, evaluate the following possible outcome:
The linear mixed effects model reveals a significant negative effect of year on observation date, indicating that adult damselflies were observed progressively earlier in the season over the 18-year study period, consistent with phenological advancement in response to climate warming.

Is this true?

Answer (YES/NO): YES